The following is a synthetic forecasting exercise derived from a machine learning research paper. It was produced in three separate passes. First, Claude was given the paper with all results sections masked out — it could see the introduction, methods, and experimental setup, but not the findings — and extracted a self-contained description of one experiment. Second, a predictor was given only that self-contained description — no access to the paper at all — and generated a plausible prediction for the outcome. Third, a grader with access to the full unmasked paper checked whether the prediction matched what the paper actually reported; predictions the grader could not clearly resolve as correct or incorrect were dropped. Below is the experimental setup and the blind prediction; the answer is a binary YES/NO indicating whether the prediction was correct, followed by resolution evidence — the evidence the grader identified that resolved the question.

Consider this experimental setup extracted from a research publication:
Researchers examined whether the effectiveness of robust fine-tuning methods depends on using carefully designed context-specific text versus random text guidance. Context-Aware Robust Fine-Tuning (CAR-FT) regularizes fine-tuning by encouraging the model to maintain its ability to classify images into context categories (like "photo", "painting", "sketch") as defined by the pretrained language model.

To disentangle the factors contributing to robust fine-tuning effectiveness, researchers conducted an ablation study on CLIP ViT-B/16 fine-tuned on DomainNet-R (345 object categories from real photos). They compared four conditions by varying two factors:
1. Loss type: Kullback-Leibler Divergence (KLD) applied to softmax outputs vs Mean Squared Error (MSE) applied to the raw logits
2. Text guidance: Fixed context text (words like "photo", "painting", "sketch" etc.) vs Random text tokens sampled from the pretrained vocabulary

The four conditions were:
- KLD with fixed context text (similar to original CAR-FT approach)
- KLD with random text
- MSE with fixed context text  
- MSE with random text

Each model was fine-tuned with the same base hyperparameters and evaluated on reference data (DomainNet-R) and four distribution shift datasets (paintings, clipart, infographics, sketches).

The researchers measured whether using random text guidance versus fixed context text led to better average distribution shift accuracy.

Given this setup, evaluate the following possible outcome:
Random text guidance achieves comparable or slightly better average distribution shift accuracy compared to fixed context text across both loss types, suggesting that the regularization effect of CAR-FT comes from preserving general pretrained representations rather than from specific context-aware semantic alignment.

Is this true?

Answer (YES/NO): YES